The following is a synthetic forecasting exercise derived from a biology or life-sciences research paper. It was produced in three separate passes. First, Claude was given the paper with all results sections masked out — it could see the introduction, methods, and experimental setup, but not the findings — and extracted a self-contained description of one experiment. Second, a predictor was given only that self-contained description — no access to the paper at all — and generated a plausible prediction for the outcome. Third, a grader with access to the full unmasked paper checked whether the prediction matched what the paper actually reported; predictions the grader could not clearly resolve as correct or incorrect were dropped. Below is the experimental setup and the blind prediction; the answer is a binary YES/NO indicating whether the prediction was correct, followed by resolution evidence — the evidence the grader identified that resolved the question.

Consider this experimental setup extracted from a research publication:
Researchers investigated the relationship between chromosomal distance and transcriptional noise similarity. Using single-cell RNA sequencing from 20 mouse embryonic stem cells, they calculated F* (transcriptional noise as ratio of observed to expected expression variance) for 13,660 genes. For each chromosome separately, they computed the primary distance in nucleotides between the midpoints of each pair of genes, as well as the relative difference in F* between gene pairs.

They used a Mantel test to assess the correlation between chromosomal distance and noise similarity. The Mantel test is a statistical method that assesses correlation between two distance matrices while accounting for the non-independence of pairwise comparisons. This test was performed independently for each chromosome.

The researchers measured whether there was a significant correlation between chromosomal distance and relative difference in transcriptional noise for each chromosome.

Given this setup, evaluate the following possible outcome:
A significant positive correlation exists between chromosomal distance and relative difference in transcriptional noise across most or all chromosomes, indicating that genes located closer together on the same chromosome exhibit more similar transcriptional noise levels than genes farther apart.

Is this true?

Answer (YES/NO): NO